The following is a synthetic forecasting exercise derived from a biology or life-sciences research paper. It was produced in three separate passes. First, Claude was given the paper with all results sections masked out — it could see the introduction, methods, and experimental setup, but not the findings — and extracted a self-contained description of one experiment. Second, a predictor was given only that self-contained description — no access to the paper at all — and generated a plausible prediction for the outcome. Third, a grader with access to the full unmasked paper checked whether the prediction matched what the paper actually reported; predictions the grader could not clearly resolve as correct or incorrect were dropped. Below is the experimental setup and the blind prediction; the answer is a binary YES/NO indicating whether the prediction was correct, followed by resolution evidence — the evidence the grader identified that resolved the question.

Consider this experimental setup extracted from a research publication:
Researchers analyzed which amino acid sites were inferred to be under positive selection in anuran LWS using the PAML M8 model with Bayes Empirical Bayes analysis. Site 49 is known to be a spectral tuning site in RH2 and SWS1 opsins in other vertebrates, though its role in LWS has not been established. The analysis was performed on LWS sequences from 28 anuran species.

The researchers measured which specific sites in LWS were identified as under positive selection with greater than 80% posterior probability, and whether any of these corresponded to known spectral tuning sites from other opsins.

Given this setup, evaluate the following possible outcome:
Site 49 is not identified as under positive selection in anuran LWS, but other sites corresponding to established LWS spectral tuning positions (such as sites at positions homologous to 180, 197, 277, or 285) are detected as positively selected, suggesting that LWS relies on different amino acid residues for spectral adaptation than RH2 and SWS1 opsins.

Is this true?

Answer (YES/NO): NO